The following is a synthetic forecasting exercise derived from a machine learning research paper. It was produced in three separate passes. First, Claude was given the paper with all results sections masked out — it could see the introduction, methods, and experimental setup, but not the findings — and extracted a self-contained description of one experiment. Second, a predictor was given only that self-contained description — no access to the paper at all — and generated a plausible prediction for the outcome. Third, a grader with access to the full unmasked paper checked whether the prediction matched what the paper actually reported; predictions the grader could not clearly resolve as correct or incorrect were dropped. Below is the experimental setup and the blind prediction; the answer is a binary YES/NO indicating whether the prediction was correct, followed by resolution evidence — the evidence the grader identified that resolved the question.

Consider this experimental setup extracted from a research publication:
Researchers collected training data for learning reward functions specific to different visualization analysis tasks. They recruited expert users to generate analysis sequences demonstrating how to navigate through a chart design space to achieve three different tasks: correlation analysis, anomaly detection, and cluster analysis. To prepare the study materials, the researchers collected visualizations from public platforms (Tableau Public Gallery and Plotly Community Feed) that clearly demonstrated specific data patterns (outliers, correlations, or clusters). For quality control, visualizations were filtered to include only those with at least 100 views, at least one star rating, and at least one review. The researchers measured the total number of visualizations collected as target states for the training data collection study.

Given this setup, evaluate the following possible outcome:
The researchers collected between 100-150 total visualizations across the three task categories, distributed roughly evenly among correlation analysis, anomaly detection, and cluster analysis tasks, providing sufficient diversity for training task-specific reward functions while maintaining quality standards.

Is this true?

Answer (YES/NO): NO